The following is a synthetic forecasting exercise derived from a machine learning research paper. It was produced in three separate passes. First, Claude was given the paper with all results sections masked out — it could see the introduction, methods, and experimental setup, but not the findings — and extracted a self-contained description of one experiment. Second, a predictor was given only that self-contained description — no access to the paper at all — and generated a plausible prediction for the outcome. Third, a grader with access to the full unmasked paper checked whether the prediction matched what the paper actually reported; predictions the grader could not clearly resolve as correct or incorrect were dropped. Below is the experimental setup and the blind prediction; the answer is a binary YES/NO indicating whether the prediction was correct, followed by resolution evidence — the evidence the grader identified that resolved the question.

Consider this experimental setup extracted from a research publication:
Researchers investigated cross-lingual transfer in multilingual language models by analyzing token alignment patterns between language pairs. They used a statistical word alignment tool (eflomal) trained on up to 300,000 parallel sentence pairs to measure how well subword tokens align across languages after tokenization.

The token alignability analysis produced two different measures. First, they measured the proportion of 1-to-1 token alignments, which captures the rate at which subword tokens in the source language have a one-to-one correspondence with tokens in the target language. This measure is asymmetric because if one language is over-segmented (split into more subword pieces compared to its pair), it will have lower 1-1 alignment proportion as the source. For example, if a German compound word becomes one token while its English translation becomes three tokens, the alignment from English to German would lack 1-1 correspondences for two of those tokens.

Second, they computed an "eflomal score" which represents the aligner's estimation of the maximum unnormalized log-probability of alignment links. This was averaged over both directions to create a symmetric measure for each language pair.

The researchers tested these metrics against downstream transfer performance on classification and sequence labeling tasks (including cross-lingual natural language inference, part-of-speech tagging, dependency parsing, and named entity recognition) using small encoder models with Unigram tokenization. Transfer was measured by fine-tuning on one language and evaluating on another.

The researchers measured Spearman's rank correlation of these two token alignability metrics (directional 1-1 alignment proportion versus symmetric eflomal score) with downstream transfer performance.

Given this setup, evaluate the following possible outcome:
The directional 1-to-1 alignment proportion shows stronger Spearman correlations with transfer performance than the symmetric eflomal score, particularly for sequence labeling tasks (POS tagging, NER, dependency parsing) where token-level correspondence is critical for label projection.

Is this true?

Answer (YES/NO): NO